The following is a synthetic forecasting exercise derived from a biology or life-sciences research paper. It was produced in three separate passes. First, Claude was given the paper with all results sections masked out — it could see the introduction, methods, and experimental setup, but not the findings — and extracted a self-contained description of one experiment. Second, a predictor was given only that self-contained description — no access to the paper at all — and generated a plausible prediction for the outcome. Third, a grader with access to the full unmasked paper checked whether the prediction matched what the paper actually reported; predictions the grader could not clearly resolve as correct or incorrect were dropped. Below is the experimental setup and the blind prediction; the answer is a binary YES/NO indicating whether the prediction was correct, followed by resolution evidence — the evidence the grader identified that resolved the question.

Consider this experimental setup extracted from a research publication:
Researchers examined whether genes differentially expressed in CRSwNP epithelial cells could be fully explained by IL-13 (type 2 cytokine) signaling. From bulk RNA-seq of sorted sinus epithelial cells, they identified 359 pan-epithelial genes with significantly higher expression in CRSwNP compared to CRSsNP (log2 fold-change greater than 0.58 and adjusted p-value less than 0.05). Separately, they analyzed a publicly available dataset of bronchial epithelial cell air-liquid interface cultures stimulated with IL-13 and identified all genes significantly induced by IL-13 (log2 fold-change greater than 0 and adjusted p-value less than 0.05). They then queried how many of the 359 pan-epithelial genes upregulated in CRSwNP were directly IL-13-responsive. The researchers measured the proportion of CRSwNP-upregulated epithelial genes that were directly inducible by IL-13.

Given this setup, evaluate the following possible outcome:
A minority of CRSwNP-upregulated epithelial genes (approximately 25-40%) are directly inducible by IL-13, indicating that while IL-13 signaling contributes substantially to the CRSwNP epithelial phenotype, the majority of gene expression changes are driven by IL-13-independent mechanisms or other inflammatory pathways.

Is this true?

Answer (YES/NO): NO